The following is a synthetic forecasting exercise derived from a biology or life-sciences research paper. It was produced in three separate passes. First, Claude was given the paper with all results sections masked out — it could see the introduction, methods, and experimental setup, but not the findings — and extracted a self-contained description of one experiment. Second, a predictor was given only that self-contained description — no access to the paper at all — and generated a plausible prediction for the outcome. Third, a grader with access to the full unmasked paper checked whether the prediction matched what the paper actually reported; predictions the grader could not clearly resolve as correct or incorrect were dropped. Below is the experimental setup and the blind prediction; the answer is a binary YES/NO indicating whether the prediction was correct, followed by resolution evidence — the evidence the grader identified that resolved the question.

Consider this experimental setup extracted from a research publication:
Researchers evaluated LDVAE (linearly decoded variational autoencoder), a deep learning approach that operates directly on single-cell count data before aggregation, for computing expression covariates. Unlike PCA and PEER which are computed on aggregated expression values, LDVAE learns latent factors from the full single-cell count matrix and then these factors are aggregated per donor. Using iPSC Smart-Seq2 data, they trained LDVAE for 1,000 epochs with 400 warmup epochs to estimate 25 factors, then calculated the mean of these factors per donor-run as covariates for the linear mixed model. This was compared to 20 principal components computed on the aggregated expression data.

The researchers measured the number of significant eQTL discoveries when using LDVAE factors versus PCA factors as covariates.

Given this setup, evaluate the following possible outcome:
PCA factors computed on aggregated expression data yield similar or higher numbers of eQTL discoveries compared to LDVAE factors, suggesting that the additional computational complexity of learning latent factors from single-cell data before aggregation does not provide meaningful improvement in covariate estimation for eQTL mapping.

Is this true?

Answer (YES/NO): YES